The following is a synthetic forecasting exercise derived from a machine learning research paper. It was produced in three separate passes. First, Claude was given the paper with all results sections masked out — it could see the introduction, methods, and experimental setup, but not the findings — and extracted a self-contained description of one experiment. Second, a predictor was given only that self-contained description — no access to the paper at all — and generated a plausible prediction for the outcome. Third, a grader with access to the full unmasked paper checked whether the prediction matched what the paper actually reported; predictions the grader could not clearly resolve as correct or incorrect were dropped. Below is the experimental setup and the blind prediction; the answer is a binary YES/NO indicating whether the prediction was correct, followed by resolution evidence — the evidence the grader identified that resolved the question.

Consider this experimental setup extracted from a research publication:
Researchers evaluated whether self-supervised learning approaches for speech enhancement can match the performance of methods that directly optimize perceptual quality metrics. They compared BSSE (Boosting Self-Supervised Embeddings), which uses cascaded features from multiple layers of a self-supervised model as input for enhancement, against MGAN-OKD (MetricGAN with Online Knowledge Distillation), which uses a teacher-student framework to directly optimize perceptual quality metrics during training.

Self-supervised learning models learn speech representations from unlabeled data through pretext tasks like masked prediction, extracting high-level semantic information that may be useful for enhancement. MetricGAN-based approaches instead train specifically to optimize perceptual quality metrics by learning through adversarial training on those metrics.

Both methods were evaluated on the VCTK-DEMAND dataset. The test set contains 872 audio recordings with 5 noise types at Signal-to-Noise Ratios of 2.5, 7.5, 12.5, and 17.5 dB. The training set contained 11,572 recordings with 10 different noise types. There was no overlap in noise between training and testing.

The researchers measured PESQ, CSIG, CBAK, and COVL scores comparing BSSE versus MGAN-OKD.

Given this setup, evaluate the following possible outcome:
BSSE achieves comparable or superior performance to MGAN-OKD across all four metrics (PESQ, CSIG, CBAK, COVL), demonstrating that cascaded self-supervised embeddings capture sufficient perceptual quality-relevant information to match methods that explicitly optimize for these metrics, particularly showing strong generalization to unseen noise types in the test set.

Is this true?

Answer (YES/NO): NO